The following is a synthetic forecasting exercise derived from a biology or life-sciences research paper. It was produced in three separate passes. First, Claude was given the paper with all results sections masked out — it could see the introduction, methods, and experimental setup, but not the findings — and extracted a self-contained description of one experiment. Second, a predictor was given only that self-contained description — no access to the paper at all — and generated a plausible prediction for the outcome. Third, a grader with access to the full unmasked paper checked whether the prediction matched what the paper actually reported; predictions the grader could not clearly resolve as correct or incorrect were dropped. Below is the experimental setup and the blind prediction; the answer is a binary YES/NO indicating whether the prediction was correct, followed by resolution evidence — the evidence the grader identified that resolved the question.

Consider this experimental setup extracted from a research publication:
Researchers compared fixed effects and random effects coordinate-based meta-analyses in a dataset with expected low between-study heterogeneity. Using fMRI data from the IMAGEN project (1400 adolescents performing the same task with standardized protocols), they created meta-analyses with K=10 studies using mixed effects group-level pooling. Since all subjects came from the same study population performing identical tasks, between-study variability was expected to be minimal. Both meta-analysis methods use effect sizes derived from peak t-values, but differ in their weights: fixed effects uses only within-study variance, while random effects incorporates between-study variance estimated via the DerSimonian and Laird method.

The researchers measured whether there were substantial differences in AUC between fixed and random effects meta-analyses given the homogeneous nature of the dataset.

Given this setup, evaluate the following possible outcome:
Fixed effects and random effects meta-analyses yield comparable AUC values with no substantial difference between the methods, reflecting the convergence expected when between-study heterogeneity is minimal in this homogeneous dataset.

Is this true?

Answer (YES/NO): YES